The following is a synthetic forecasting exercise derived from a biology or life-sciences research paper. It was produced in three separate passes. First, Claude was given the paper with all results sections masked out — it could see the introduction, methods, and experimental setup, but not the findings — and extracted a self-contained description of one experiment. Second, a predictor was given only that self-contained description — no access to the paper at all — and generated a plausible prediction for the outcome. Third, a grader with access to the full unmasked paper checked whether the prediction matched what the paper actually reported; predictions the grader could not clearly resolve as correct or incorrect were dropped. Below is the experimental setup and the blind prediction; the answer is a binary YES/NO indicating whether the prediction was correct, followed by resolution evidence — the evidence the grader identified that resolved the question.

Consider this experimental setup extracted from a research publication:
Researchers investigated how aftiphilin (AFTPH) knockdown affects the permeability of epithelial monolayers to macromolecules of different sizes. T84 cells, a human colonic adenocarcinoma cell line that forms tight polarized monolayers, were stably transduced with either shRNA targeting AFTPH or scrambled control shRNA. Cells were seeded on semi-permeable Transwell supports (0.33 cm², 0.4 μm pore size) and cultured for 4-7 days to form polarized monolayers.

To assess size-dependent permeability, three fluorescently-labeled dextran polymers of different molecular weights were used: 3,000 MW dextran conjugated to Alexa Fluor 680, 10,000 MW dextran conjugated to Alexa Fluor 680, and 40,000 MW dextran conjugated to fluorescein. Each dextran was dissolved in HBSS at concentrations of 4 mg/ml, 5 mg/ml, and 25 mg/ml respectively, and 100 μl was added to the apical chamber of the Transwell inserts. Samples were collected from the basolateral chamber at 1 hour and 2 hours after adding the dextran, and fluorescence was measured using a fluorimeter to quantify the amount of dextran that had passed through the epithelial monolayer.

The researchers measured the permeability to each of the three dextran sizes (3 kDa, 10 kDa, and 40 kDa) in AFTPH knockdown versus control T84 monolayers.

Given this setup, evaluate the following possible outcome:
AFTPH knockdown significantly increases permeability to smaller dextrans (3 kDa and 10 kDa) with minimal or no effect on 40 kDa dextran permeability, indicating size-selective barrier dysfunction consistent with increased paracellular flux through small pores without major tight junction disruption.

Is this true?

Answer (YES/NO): NO